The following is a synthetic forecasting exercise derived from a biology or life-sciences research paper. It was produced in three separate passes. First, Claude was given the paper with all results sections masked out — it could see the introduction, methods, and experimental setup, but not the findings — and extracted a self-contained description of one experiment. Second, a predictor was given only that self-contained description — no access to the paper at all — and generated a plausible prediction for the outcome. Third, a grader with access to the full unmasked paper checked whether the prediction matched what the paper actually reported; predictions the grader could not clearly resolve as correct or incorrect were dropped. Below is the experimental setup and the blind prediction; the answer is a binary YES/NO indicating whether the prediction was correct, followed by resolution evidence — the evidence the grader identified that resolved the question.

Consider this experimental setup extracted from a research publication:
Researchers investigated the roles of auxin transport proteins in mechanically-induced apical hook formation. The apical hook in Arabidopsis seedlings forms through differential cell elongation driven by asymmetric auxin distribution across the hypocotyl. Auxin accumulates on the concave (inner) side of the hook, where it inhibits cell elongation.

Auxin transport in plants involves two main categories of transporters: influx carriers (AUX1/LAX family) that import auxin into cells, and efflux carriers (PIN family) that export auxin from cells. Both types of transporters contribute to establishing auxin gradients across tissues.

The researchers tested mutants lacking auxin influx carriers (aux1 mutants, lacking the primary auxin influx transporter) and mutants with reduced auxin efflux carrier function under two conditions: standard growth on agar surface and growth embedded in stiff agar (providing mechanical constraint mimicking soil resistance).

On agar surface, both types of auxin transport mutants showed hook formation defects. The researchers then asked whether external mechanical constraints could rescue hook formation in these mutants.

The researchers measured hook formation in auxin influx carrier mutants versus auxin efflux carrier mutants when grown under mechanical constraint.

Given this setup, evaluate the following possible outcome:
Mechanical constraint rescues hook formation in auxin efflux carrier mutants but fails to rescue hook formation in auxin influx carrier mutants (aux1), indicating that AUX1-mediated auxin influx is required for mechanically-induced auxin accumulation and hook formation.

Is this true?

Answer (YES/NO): NO